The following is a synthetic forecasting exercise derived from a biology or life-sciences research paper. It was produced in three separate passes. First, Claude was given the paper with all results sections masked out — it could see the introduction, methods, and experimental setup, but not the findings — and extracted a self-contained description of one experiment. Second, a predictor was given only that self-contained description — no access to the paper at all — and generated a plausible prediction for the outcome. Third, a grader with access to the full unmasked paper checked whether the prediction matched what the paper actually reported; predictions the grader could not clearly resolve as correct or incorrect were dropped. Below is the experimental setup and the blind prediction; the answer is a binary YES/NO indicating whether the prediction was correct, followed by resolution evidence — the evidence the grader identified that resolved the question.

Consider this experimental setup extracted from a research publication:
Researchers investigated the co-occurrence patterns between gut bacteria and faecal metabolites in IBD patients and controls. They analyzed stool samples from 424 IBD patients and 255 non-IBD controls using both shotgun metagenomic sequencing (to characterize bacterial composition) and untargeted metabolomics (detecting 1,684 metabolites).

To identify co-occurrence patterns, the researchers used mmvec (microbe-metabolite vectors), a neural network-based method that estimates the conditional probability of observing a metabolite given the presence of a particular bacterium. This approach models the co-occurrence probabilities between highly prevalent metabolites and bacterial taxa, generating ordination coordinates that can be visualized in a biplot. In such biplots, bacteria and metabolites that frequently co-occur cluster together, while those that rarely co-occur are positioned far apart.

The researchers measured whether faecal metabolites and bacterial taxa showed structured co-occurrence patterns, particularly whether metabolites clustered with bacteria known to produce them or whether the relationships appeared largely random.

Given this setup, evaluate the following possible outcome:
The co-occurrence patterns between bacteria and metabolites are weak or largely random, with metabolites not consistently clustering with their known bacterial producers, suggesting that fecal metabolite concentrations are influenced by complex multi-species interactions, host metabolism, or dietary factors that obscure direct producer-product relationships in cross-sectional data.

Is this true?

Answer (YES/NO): NO